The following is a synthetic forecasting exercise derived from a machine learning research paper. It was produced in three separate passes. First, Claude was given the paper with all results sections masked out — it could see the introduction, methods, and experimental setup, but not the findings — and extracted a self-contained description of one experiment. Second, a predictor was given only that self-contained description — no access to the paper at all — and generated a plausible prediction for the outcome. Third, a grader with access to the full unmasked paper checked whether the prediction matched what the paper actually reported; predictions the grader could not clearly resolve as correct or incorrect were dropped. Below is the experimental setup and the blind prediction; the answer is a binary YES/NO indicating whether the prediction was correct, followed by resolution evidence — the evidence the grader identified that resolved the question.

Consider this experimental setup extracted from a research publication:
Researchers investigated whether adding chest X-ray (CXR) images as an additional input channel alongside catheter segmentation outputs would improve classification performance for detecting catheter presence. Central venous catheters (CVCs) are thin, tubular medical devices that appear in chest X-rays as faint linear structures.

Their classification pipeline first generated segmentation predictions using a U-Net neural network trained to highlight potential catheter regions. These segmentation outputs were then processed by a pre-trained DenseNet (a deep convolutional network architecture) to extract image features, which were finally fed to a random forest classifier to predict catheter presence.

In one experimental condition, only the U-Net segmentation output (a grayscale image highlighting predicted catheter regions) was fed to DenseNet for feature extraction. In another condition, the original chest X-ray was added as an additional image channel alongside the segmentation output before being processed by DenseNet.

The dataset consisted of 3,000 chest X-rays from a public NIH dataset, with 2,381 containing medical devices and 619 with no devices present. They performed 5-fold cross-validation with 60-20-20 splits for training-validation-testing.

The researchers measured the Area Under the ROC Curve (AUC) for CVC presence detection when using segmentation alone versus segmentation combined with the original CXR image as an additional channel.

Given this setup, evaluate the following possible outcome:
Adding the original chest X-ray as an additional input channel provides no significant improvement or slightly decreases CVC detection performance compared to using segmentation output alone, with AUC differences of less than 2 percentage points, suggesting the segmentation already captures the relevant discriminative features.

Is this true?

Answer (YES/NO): NO